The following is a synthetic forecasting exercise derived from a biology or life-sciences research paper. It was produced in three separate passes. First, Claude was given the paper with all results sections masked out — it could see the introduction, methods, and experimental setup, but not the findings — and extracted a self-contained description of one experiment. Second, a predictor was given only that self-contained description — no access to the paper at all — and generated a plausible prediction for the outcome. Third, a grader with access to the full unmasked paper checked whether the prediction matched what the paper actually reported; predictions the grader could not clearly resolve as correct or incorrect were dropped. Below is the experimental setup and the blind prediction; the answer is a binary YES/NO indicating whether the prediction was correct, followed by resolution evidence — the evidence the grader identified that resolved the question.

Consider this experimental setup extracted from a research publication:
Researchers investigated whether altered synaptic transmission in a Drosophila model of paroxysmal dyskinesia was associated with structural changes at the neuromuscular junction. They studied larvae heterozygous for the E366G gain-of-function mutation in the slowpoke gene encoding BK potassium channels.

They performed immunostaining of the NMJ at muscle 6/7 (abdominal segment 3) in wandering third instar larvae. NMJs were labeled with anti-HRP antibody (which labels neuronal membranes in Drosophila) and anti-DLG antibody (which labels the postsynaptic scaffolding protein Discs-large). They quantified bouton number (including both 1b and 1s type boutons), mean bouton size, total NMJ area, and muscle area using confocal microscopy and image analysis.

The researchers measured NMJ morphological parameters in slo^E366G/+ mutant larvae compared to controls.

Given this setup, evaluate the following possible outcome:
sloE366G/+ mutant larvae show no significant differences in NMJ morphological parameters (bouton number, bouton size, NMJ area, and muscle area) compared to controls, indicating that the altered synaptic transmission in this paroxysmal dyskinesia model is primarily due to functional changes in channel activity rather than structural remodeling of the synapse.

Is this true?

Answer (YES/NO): YES